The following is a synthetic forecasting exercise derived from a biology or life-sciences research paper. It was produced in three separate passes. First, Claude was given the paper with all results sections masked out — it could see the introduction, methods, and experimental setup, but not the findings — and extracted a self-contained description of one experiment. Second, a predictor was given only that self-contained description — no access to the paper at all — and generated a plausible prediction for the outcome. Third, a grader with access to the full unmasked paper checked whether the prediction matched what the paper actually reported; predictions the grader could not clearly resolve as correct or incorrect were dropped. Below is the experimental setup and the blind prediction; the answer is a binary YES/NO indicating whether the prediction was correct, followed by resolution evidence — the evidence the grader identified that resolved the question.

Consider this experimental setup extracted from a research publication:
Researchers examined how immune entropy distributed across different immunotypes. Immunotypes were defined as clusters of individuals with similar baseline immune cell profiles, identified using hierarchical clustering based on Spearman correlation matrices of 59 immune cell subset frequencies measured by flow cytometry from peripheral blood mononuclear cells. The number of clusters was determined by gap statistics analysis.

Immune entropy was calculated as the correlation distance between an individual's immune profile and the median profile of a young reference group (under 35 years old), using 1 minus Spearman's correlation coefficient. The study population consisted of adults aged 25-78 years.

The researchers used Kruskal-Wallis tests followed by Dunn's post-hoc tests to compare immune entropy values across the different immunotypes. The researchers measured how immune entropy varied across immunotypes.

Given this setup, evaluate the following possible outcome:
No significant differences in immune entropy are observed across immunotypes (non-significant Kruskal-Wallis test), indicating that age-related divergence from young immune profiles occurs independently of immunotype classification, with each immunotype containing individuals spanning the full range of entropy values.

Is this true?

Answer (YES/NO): NO